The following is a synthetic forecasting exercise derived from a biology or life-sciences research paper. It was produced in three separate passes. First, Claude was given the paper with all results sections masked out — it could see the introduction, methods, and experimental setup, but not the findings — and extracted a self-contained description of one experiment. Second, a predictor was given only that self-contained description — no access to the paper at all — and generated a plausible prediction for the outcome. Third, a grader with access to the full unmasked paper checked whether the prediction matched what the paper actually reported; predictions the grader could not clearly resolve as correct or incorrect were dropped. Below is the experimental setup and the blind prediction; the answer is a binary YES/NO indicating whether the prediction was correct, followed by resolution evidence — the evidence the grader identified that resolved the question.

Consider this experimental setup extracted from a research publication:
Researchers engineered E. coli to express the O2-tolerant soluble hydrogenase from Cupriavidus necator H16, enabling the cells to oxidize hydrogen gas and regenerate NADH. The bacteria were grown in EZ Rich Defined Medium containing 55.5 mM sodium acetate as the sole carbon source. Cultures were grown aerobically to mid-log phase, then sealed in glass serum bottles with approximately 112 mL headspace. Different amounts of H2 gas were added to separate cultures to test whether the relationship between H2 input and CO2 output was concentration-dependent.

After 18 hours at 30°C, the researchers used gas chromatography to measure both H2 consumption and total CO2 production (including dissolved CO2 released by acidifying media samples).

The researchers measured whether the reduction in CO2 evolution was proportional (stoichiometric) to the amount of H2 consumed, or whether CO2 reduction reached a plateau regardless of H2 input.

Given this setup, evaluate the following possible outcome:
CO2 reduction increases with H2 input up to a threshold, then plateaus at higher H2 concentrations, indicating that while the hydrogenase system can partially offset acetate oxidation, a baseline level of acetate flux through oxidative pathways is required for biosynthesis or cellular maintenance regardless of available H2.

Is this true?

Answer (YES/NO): NO